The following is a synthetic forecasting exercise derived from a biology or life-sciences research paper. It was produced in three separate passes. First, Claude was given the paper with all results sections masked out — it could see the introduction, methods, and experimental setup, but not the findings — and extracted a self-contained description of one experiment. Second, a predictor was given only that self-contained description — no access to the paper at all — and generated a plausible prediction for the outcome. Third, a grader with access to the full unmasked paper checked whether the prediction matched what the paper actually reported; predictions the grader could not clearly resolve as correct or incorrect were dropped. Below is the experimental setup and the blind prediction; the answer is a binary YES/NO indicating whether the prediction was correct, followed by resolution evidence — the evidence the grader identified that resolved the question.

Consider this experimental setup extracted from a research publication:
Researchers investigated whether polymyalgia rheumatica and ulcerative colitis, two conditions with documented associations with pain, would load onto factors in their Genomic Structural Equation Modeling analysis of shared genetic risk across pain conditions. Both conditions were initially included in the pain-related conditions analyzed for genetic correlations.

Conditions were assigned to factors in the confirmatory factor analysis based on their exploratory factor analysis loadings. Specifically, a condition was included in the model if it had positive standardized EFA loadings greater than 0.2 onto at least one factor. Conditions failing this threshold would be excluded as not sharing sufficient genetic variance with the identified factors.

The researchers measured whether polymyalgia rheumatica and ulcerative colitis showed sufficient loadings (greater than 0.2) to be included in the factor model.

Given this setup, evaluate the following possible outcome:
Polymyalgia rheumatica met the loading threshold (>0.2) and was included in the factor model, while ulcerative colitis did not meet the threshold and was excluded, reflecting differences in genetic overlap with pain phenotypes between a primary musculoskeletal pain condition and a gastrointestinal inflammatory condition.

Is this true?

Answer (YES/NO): NO